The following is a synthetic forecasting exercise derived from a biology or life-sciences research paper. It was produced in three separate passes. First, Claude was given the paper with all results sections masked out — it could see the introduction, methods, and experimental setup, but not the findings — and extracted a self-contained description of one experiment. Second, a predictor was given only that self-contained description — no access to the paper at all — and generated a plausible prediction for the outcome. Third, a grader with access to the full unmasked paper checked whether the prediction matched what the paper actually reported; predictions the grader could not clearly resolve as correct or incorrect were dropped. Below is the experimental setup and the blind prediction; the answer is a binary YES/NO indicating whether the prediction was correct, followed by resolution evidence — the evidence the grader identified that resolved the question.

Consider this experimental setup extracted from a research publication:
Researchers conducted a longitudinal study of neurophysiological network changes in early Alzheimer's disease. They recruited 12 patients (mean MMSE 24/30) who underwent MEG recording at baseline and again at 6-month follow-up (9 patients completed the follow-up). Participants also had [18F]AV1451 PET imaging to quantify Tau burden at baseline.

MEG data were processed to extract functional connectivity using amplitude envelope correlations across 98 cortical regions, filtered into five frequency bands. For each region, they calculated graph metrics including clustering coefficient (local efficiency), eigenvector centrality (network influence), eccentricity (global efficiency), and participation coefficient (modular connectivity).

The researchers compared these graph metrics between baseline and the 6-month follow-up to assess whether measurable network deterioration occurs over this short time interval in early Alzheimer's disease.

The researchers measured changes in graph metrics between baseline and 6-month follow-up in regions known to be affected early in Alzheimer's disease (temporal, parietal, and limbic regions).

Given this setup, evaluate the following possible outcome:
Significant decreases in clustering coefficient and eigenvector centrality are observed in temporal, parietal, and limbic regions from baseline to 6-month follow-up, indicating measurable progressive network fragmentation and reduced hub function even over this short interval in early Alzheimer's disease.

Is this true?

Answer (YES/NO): NO